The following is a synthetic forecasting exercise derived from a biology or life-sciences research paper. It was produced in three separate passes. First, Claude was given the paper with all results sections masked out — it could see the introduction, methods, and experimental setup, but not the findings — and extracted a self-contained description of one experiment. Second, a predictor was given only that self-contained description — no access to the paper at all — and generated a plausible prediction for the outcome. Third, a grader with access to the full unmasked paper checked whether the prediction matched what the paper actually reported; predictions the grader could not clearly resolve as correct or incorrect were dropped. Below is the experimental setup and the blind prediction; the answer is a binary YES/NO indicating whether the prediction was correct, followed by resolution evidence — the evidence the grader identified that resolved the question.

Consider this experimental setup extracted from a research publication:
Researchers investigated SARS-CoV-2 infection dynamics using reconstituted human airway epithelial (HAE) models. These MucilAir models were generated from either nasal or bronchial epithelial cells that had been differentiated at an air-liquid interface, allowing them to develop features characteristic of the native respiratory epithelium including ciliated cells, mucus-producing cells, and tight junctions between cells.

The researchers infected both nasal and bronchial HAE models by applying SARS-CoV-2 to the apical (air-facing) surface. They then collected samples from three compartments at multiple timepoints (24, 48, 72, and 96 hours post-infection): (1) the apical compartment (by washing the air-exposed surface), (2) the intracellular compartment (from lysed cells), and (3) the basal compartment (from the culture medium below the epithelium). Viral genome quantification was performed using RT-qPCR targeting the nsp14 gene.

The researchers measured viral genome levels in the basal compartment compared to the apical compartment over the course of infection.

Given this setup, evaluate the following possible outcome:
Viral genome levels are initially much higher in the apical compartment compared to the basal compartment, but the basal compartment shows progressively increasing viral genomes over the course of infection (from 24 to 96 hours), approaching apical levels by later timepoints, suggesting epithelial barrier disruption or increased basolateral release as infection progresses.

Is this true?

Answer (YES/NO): NO